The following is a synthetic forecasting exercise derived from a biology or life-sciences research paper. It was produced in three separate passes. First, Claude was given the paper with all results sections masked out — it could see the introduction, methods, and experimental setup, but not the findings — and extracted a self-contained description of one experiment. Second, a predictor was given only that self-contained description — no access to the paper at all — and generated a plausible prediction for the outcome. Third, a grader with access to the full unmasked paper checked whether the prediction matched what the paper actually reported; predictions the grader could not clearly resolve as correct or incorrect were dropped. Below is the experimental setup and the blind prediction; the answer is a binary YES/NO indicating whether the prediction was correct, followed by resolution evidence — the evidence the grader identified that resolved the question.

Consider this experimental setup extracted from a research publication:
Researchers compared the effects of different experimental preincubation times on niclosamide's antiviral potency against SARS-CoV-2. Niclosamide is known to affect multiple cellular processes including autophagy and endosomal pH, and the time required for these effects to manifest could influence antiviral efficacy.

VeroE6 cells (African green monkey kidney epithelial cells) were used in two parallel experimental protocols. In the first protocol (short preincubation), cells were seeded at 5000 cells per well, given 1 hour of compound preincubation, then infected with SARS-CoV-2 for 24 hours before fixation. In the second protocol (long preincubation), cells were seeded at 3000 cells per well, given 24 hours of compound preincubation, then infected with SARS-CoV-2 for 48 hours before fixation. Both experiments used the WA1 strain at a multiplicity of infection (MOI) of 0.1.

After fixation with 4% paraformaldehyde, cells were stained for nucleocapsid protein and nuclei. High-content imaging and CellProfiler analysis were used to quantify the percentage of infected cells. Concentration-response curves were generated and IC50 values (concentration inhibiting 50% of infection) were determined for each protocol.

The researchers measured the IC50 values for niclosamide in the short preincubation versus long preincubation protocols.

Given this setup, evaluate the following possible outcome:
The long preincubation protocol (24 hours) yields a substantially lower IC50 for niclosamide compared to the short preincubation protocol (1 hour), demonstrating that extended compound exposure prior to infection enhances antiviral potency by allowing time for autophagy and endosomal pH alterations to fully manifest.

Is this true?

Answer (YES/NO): NO